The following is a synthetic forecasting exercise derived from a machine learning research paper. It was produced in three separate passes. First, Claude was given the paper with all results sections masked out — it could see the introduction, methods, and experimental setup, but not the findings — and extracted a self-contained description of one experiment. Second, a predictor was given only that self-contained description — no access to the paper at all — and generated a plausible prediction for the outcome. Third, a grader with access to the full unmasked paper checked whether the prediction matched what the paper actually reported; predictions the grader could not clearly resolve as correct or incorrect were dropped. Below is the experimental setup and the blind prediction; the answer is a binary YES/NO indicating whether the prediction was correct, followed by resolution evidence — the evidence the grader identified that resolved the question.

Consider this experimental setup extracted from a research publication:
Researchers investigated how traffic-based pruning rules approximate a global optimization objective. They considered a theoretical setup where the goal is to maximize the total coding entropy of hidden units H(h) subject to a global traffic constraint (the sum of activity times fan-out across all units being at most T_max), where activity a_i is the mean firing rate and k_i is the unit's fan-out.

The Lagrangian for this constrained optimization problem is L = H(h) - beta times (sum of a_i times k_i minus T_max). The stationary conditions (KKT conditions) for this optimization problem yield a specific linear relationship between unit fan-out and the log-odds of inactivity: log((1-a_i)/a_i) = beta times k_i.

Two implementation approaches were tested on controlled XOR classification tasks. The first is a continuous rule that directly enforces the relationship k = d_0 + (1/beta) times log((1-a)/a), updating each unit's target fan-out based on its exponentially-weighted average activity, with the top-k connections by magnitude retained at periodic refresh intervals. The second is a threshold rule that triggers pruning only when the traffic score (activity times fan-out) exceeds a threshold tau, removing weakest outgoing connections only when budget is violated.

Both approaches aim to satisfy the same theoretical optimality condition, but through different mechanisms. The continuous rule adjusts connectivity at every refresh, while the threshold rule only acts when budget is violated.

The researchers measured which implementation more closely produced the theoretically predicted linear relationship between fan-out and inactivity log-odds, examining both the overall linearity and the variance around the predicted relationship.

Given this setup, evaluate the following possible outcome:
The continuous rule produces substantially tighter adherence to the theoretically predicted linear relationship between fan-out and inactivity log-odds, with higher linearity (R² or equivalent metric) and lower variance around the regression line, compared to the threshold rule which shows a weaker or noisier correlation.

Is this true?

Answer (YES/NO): YES